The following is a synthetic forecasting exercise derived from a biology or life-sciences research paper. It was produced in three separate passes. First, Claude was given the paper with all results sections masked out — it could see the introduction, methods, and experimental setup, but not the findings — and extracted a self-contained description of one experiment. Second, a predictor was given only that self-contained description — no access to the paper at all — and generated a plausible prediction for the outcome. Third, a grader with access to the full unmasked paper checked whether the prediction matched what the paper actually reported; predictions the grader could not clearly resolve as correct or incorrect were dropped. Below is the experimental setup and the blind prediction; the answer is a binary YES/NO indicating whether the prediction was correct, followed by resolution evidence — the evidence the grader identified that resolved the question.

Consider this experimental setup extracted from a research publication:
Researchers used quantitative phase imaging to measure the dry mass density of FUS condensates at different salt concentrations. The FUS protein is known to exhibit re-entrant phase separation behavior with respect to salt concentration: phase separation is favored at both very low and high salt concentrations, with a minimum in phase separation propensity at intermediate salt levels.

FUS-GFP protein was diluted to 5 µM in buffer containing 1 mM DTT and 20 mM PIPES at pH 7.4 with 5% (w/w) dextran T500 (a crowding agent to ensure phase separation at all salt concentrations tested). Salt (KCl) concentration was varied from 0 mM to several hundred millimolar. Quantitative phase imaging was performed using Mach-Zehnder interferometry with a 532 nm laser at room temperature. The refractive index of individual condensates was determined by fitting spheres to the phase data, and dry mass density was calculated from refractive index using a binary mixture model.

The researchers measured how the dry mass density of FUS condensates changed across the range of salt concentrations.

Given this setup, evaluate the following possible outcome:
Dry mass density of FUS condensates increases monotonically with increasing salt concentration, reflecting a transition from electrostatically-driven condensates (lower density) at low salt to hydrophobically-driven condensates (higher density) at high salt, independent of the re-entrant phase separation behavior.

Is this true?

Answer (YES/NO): NO